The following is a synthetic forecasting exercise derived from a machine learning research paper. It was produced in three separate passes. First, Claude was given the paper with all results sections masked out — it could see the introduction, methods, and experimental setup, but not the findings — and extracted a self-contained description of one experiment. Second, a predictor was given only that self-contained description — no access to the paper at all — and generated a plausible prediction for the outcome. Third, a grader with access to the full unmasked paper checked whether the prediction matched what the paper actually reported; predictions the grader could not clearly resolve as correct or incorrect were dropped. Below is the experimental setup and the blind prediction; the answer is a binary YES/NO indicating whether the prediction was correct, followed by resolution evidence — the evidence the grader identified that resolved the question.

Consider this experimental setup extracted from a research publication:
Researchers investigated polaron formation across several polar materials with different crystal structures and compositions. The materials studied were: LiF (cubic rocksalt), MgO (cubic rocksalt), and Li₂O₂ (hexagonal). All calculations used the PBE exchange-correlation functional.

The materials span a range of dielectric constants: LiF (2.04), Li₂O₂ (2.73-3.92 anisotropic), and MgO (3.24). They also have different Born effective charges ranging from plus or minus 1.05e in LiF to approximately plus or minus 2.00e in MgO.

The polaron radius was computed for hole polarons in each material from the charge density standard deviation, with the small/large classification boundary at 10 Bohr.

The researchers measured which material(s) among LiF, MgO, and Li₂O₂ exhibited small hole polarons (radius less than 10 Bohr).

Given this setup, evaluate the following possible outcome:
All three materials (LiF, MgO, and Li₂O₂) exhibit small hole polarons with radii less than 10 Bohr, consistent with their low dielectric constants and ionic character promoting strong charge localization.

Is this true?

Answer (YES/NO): YES